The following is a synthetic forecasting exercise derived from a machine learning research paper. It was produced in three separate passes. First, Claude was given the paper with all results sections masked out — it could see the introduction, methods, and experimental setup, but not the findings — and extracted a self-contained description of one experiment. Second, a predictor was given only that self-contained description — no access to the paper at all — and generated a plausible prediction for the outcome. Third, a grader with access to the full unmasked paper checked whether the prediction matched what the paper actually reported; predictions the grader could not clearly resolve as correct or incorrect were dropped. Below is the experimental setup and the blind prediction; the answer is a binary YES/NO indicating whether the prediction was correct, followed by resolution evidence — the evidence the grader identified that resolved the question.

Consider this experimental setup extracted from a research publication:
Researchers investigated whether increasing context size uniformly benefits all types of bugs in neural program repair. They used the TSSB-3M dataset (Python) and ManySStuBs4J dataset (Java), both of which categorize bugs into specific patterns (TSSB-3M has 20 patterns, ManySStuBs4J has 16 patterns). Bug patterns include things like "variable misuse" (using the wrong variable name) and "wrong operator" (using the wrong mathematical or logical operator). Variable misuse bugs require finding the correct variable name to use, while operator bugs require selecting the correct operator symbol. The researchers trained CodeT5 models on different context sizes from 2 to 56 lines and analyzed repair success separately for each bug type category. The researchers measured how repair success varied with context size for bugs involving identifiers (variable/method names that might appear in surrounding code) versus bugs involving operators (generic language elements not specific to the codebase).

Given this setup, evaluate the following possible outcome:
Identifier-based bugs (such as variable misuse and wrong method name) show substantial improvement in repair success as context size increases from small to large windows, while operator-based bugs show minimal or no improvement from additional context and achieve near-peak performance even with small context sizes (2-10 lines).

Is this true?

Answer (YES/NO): YES